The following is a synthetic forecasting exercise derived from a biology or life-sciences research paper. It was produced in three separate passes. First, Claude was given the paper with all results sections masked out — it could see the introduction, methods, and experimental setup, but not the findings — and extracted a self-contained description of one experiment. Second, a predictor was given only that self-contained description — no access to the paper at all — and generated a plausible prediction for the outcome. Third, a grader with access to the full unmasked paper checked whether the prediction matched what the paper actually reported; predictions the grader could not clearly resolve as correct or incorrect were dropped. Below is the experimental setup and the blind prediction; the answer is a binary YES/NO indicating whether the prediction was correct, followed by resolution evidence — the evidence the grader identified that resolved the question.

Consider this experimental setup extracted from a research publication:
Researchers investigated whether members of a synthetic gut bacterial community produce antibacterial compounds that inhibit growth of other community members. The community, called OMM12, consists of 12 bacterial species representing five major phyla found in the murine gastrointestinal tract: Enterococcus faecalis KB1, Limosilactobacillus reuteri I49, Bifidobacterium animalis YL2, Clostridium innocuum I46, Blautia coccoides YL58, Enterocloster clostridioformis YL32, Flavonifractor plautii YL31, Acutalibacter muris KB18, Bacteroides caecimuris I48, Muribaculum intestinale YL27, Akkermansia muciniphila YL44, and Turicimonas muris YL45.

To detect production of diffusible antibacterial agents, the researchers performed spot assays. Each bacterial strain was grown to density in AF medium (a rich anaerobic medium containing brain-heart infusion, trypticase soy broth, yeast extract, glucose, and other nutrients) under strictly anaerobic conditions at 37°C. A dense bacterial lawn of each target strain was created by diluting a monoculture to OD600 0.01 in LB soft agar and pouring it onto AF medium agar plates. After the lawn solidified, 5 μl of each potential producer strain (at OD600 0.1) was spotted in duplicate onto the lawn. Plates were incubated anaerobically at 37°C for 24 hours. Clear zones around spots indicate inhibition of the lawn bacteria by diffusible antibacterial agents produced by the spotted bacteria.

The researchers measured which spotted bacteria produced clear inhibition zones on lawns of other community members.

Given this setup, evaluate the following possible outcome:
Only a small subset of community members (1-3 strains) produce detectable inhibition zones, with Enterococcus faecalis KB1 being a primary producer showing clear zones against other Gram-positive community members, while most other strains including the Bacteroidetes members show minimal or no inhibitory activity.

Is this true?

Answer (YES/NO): YES